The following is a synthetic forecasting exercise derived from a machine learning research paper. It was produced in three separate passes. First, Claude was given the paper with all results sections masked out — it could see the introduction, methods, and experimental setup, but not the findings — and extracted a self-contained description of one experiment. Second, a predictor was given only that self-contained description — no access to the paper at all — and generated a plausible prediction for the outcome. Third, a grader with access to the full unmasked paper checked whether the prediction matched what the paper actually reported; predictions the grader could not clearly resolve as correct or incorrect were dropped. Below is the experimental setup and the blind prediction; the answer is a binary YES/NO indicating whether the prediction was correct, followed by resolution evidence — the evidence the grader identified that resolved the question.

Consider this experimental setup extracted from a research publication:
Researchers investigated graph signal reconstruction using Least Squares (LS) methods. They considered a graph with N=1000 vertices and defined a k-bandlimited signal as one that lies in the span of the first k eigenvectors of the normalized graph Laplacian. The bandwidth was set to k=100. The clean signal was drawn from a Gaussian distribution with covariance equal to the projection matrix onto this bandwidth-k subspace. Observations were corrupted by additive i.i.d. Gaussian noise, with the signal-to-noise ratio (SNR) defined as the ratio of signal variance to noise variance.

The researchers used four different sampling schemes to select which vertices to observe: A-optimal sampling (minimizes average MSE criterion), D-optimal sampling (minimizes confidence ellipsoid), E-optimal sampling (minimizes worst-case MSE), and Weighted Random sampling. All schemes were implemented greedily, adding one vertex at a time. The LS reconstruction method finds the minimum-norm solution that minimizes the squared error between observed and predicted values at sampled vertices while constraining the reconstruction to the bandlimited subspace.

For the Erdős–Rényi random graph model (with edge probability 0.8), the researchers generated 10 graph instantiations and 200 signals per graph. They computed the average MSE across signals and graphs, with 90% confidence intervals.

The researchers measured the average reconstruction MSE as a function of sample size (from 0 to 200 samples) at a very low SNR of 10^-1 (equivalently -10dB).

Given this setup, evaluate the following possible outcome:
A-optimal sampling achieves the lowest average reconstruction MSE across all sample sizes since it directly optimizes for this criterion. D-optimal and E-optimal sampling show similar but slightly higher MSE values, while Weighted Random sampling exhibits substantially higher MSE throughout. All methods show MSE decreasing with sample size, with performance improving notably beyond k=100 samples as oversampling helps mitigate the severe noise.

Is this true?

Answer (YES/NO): NO